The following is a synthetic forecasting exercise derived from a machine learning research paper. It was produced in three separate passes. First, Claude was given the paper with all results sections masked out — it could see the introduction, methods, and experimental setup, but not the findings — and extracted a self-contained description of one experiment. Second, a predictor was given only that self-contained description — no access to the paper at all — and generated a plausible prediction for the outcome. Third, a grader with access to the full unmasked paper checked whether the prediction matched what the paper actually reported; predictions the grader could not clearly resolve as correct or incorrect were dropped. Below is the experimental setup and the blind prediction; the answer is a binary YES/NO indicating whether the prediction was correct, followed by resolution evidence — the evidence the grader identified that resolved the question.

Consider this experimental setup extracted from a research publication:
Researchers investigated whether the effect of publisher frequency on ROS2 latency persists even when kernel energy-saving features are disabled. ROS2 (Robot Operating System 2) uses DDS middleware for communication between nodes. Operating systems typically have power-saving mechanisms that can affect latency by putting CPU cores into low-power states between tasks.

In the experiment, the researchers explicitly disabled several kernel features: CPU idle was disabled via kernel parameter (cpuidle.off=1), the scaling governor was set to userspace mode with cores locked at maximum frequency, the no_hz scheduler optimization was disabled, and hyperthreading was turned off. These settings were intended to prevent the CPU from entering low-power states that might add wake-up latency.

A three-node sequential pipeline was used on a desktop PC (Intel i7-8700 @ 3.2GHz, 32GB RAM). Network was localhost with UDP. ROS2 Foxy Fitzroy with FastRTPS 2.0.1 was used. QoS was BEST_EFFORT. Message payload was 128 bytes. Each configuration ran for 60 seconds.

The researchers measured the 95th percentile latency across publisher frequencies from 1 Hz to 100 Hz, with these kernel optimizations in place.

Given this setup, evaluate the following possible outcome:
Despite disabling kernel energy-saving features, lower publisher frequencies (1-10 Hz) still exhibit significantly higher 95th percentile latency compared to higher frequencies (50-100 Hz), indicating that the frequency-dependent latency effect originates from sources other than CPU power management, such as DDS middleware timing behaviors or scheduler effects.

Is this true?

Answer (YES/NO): YES